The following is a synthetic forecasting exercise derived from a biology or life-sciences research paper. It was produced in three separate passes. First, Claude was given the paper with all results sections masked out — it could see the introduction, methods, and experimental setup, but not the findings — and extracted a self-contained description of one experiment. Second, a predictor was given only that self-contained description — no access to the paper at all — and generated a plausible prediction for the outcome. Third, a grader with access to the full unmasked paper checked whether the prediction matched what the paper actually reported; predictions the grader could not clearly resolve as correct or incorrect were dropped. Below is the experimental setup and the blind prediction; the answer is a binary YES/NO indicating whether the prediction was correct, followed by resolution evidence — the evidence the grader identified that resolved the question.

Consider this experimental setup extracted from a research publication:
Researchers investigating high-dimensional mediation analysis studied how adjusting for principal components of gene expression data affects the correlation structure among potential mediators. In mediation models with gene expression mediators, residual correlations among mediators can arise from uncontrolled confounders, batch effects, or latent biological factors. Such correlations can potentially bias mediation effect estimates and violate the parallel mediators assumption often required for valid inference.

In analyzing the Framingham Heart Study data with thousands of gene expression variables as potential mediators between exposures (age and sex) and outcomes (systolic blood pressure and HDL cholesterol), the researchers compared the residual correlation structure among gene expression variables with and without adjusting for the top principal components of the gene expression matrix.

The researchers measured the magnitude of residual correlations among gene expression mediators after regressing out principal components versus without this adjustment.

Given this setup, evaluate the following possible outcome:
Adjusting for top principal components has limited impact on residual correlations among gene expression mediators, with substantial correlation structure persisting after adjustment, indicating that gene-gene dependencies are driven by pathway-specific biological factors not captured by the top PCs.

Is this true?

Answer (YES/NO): NO